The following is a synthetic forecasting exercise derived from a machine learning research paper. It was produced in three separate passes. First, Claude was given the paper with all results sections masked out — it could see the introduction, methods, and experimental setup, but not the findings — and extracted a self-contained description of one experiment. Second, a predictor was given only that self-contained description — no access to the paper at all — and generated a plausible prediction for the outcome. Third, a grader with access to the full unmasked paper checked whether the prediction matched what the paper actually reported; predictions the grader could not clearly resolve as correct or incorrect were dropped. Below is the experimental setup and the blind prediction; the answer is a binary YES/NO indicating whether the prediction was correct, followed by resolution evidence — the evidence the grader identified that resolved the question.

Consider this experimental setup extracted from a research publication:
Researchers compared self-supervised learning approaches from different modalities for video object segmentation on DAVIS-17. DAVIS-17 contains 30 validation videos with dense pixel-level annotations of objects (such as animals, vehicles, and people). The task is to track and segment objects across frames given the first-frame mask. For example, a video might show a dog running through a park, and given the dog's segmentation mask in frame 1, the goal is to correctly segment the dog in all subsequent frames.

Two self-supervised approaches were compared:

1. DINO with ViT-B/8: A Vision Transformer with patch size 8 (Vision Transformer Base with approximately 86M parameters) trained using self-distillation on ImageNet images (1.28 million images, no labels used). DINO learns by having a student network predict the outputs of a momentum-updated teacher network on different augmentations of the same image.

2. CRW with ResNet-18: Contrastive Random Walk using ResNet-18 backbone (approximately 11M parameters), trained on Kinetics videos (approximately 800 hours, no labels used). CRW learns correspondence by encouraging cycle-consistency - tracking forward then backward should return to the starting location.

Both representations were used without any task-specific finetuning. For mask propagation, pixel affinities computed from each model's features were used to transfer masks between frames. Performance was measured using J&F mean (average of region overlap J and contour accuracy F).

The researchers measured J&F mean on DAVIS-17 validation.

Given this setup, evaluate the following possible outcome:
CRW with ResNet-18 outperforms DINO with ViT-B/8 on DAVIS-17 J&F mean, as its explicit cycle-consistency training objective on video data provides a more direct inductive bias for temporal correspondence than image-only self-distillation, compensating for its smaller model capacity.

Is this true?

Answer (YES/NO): NO